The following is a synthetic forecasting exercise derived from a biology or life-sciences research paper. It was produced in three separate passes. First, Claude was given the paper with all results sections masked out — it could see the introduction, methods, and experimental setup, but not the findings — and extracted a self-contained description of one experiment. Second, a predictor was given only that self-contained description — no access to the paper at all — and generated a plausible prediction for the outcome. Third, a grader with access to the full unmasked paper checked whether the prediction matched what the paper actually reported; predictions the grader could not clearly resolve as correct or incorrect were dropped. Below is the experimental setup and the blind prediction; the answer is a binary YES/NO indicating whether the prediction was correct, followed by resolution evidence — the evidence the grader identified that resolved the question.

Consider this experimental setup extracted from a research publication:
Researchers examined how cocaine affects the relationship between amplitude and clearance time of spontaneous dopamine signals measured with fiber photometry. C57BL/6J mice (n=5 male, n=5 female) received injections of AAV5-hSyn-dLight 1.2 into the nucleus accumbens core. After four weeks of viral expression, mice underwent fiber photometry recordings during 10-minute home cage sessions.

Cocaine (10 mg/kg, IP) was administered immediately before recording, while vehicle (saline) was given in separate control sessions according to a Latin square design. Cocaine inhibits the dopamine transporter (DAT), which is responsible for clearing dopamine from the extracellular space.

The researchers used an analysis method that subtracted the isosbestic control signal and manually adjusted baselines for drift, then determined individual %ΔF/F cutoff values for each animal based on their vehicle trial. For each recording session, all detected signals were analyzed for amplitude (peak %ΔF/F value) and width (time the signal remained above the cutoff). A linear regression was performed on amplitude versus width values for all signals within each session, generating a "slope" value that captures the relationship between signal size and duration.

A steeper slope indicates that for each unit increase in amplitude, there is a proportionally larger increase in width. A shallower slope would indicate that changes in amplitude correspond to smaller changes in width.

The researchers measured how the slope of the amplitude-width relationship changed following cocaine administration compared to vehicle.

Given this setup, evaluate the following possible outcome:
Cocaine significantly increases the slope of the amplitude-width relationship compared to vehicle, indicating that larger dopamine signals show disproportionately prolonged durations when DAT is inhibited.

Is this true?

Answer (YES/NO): NO